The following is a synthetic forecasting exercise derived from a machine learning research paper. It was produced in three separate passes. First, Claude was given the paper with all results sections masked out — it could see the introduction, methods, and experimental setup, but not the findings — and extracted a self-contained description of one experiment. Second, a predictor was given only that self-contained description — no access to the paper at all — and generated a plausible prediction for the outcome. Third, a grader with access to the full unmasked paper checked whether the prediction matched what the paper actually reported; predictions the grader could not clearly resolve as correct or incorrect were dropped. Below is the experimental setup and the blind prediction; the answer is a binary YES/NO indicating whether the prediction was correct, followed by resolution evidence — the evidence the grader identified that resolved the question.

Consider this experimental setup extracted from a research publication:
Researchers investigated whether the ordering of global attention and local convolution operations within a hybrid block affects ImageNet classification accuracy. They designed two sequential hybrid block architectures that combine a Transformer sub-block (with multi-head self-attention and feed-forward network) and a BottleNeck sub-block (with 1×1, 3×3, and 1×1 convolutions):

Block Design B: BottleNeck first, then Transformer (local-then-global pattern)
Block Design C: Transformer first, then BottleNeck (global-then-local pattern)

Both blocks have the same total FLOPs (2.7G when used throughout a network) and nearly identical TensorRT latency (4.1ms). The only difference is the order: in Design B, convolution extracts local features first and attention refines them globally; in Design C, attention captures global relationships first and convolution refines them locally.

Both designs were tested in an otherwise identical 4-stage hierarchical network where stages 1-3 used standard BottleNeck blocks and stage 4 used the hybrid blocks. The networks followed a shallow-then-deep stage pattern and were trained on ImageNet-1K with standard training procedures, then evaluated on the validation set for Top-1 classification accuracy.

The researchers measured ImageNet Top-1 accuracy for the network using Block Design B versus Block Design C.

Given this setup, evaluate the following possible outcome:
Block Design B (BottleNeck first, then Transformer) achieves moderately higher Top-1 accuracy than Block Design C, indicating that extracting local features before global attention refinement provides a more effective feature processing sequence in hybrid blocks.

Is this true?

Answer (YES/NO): NO